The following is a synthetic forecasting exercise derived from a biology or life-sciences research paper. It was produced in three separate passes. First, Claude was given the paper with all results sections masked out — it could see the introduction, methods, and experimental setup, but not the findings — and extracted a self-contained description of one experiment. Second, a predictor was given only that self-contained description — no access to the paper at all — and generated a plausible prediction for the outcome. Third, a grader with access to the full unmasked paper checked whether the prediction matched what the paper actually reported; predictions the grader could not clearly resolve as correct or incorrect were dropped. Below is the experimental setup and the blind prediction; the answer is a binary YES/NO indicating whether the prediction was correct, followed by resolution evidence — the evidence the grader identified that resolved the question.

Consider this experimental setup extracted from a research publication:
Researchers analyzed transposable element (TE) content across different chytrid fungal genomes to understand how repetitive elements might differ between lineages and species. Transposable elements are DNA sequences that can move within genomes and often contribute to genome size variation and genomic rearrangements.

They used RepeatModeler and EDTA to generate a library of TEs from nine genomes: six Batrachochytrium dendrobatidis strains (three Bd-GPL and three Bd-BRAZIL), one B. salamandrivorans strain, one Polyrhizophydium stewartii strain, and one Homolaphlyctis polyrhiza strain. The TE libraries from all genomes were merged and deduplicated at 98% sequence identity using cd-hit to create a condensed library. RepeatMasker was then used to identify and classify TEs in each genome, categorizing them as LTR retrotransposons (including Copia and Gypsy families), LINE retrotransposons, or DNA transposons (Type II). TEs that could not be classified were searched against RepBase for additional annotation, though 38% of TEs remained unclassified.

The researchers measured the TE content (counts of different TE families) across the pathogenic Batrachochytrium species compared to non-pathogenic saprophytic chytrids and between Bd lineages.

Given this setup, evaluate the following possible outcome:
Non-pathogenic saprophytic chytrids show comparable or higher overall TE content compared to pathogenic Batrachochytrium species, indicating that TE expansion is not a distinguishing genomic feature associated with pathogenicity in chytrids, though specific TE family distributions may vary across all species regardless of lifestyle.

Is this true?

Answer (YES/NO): NO